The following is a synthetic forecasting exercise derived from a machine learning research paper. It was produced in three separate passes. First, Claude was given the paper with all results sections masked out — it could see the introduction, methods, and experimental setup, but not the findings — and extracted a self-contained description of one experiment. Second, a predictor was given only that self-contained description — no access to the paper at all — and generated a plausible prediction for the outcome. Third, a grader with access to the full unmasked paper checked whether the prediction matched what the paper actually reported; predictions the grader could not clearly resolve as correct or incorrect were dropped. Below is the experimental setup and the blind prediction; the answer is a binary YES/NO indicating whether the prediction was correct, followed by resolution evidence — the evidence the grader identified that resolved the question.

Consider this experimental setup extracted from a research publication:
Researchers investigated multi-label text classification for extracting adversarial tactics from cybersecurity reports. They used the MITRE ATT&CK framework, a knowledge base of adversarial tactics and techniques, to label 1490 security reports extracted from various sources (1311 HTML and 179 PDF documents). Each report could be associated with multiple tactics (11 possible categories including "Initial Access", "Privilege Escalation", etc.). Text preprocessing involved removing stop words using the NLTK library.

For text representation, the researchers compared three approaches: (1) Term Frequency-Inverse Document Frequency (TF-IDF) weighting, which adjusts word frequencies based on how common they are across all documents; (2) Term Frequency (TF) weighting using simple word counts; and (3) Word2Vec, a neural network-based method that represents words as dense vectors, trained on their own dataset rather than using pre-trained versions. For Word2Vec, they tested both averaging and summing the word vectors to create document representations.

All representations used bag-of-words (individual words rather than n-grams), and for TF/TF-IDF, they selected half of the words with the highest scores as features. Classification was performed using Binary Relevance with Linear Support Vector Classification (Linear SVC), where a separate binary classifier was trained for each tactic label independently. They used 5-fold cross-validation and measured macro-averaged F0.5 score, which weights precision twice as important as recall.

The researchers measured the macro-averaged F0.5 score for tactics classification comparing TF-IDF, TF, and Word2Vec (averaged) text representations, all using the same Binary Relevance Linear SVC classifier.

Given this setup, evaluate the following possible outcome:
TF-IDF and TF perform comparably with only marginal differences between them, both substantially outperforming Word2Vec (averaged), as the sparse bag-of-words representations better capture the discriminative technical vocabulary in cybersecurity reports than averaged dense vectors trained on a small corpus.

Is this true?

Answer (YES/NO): NO